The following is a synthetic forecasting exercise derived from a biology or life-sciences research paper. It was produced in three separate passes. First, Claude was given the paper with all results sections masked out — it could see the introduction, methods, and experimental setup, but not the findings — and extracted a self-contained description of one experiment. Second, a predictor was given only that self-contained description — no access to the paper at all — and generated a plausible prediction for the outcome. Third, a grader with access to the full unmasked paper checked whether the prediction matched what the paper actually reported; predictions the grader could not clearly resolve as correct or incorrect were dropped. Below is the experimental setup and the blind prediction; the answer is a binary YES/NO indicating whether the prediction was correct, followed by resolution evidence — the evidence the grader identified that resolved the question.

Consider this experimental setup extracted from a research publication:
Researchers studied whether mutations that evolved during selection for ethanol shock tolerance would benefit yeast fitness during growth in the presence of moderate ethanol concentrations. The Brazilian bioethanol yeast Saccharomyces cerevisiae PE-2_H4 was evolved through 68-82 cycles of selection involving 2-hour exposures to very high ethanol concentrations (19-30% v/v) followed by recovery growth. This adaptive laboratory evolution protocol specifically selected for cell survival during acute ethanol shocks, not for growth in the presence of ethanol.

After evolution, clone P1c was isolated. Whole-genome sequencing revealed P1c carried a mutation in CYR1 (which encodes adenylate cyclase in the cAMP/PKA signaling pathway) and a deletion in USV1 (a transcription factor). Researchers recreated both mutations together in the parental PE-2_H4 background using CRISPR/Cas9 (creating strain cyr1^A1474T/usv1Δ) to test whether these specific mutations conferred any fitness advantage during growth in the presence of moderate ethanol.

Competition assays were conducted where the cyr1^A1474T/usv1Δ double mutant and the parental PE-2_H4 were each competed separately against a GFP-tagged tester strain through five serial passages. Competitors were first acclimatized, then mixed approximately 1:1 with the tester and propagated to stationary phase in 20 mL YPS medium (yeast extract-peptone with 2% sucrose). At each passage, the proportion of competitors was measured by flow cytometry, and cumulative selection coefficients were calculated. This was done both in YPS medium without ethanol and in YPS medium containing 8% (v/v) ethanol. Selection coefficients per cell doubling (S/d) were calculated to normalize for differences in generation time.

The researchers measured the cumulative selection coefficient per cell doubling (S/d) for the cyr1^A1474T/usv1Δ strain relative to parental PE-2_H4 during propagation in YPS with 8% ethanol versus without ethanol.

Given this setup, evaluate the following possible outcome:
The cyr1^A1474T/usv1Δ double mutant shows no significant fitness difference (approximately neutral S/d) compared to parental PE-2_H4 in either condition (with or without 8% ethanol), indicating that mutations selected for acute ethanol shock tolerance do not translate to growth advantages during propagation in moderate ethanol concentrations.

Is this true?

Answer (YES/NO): NO